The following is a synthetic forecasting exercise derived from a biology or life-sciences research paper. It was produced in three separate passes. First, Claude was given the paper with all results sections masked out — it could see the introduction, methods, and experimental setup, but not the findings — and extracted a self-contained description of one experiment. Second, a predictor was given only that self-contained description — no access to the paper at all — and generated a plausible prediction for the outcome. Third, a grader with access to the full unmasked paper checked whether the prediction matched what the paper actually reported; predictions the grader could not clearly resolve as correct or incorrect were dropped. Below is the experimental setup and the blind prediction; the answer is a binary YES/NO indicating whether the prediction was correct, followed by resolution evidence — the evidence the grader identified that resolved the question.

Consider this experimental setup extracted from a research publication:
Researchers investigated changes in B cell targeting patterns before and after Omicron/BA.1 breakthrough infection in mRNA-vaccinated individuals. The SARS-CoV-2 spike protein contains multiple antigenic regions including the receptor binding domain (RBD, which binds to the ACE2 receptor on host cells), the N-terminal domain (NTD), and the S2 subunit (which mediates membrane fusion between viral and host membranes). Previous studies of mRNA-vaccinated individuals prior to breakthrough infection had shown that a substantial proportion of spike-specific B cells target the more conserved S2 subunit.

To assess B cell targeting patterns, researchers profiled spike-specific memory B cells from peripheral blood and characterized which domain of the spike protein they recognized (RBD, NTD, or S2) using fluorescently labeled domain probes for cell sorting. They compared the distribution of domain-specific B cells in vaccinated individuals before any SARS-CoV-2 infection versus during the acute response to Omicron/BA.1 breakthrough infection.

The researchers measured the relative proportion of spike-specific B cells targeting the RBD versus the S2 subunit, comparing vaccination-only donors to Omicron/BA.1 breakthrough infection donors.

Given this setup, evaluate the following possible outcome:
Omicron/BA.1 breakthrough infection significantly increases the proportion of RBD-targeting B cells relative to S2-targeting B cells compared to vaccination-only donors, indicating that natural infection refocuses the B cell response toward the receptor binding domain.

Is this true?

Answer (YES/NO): YES